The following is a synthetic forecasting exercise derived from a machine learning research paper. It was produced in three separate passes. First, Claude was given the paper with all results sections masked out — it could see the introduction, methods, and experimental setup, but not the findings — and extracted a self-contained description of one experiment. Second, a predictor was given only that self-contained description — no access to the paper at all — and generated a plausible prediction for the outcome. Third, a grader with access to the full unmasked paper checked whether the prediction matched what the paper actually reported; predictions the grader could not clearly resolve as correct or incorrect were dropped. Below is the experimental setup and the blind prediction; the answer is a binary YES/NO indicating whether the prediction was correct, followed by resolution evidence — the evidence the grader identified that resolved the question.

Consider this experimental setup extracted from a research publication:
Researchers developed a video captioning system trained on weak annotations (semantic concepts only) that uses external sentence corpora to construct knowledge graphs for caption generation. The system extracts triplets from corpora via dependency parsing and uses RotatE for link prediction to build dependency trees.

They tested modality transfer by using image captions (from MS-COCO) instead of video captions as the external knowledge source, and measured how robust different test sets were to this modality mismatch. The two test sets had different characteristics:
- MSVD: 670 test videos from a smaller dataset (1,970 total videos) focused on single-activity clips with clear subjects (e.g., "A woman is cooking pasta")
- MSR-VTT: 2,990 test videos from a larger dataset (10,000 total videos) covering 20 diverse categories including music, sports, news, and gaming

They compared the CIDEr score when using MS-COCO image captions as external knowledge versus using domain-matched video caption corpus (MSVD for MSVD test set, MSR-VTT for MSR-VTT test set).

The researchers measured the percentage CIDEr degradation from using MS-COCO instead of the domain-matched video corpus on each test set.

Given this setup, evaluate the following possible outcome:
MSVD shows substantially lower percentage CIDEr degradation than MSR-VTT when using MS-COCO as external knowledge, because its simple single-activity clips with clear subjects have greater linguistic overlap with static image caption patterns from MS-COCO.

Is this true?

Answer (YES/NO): NO